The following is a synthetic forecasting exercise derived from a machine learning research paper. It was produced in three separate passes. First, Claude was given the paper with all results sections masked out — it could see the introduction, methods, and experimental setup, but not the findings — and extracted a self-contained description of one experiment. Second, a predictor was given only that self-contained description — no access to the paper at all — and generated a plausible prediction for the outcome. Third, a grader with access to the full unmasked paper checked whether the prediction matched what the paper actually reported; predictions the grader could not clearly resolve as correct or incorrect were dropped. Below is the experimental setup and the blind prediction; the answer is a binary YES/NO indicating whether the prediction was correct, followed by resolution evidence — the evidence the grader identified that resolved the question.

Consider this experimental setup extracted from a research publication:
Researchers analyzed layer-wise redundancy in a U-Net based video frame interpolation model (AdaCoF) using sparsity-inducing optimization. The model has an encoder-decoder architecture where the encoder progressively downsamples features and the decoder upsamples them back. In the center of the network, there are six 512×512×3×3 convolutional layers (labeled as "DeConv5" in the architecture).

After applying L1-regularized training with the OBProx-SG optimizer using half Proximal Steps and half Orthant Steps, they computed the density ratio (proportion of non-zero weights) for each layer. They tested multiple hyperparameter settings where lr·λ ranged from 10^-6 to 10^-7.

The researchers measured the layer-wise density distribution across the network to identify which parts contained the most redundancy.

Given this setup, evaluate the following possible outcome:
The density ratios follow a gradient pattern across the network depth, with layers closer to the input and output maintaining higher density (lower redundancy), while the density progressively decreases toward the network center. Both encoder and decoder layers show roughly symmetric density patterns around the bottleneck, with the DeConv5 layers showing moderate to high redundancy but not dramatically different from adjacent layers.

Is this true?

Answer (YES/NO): NO